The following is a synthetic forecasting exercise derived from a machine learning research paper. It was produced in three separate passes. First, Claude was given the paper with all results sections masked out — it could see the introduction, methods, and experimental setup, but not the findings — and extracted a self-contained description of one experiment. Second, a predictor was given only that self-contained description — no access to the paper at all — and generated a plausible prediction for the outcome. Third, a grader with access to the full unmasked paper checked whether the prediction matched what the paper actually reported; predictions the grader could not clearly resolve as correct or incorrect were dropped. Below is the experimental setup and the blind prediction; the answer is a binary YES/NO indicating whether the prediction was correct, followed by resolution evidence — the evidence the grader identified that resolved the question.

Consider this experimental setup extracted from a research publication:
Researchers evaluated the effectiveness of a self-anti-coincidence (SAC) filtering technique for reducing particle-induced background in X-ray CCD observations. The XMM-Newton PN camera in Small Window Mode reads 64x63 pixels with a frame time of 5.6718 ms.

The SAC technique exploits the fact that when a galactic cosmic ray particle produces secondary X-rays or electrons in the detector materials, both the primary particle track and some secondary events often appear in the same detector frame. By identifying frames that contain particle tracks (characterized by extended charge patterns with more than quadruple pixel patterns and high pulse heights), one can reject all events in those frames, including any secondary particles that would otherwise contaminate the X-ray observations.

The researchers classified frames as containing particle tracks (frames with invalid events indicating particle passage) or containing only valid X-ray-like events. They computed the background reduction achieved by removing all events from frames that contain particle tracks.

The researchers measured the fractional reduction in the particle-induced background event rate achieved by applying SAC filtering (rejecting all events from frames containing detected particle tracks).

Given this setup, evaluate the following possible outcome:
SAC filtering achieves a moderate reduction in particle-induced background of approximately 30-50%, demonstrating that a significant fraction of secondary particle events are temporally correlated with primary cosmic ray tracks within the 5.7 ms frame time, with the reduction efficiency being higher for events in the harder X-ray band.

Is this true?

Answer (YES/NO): NO